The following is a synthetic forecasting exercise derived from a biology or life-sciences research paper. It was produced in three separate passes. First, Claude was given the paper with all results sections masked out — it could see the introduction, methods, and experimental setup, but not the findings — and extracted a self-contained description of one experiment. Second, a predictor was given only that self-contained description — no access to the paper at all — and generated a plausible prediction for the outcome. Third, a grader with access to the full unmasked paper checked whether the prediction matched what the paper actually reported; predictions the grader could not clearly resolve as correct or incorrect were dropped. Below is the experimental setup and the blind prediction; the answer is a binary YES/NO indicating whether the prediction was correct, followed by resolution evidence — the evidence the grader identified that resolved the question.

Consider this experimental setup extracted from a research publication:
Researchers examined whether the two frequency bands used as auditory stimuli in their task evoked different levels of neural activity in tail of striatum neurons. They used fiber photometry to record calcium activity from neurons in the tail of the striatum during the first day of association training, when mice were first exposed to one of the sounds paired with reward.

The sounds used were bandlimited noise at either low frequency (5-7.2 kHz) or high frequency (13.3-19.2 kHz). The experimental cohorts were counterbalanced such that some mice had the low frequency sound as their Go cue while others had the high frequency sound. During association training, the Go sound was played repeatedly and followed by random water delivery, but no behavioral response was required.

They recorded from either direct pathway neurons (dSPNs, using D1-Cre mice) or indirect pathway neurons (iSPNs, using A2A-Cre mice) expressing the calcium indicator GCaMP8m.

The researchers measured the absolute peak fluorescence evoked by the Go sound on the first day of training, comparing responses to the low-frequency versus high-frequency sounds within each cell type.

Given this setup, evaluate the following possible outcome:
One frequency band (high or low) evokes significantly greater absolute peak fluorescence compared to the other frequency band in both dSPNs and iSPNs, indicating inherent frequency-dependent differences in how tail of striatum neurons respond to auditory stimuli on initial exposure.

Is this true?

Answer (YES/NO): YES